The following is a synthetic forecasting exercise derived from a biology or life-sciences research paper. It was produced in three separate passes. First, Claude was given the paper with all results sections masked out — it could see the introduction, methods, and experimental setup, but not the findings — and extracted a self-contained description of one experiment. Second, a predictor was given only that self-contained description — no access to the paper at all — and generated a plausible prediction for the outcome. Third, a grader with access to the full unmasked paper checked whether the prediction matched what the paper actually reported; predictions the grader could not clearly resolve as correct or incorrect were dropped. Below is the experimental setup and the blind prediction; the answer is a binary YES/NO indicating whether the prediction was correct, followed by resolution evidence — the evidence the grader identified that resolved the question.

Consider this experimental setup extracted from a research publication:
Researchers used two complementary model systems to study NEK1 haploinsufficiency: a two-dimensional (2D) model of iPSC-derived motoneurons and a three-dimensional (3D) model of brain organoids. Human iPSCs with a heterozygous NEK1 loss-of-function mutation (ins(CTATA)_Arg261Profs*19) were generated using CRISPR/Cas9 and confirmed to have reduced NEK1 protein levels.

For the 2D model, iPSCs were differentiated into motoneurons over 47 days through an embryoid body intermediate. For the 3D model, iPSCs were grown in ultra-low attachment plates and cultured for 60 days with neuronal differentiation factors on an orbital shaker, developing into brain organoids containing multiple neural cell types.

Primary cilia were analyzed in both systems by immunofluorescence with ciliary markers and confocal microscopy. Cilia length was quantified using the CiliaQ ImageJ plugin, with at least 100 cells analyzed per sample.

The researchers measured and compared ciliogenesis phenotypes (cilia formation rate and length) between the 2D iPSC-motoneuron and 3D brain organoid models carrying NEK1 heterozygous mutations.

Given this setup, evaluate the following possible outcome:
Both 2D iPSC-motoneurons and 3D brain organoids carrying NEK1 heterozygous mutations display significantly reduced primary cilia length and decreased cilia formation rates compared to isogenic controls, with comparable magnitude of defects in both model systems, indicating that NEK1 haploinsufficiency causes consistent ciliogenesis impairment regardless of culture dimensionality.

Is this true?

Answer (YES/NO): NO